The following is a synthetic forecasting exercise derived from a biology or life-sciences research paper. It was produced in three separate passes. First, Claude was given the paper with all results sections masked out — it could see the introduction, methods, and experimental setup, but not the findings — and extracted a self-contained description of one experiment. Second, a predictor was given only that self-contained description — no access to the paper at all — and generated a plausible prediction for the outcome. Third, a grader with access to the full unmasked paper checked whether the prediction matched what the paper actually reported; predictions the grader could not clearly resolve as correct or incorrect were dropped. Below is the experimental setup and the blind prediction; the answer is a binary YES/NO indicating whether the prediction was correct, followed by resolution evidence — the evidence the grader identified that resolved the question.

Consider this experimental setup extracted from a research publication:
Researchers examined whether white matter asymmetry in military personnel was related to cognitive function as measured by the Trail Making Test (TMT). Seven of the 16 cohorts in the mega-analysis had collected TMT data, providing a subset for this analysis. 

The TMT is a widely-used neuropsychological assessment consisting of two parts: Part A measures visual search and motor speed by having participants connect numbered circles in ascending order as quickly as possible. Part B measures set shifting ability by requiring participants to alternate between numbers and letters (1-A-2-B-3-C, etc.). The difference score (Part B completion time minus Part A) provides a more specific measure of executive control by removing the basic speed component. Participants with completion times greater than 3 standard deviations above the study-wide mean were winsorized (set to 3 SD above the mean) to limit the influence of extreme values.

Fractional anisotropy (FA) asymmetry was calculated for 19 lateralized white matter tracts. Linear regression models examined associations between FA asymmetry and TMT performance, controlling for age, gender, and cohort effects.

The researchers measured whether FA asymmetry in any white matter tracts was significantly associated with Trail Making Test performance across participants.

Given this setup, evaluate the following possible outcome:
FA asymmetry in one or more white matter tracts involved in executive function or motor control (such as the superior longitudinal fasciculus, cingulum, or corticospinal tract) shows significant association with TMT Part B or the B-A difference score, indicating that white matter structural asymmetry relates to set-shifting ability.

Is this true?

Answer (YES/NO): NO